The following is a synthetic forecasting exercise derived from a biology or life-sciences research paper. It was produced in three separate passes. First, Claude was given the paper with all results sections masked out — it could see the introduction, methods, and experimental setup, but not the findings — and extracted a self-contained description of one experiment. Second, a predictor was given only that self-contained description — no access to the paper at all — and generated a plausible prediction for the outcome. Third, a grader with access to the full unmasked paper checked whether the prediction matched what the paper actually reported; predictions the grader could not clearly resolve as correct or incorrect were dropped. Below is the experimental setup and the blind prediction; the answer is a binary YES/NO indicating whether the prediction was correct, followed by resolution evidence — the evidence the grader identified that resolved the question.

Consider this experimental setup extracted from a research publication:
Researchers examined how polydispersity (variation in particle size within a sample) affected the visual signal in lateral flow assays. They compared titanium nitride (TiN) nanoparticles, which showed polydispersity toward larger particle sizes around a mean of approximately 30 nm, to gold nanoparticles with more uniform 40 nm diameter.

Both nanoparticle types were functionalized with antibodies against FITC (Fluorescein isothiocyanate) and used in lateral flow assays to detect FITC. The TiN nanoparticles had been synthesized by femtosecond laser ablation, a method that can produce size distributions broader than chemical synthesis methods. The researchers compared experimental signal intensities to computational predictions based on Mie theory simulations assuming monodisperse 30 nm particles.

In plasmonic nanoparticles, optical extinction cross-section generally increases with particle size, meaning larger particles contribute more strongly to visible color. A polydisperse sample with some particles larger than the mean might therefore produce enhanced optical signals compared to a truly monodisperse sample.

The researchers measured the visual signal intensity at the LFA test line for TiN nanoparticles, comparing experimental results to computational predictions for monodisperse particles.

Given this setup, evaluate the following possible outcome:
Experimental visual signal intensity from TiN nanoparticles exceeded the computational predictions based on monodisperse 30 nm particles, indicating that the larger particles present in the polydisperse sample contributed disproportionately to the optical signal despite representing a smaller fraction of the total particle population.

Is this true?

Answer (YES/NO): YES